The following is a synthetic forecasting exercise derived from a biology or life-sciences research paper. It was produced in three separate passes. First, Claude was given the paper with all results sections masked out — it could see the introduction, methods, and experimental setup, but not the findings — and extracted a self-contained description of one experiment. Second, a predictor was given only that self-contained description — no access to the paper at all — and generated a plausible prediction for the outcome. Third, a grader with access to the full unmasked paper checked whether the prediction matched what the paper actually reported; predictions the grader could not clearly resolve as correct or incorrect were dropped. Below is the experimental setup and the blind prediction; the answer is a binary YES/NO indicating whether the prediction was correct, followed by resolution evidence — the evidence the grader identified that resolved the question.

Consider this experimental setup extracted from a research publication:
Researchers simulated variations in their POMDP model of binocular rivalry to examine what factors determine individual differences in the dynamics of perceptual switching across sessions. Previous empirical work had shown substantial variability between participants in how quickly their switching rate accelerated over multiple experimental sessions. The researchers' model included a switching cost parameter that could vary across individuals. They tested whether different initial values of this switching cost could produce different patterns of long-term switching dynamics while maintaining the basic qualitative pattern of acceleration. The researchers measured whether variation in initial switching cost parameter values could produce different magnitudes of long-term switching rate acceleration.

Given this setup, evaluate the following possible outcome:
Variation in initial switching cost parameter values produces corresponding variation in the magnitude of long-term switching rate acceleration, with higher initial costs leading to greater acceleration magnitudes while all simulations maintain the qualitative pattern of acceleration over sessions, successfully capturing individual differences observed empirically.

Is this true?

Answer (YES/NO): NO